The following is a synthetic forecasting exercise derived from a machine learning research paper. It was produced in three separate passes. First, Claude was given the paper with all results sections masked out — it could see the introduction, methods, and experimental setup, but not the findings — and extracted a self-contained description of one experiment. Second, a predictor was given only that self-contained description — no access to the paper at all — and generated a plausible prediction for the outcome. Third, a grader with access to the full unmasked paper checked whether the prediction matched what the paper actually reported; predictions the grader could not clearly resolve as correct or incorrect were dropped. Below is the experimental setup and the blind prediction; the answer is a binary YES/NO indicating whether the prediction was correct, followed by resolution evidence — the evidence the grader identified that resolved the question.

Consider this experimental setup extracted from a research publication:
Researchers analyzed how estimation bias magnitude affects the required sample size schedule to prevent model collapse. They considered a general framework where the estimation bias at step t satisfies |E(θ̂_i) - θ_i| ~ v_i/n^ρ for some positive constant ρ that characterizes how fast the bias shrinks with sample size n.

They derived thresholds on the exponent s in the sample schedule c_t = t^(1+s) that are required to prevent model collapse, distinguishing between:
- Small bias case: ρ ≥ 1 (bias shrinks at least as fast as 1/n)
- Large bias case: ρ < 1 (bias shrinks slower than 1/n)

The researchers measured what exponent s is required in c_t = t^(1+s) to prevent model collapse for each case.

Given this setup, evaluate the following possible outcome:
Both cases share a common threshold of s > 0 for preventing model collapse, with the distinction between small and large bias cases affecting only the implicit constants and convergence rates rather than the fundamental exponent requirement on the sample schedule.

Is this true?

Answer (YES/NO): NO